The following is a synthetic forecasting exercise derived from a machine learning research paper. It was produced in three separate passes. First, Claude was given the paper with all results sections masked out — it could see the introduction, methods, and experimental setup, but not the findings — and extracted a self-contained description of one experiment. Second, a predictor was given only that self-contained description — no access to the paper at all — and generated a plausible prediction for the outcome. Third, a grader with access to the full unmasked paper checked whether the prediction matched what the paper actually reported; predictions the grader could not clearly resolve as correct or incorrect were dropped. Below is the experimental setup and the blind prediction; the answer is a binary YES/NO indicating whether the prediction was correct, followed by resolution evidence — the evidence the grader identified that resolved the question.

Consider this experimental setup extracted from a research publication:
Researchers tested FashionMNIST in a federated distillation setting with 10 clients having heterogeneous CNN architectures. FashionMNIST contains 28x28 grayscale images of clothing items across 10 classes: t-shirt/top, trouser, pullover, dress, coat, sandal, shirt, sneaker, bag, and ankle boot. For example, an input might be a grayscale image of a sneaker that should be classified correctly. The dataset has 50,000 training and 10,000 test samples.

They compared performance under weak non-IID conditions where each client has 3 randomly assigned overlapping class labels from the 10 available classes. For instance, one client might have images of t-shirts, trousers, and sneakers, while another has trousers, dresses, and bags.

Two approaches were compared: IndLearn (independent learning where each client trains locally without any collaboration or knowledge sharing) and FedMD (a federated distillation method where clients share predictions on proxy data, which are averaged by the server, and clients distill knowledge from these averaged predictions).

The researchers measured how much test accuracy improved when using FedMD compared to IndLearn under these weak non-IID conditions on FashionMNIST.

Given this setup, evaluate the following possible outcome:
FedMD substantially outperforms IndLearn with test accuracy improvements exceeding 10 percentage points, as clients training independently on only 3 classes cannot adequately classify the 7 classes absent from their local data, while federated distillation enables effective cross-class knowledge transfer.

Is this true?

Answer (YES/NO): YES